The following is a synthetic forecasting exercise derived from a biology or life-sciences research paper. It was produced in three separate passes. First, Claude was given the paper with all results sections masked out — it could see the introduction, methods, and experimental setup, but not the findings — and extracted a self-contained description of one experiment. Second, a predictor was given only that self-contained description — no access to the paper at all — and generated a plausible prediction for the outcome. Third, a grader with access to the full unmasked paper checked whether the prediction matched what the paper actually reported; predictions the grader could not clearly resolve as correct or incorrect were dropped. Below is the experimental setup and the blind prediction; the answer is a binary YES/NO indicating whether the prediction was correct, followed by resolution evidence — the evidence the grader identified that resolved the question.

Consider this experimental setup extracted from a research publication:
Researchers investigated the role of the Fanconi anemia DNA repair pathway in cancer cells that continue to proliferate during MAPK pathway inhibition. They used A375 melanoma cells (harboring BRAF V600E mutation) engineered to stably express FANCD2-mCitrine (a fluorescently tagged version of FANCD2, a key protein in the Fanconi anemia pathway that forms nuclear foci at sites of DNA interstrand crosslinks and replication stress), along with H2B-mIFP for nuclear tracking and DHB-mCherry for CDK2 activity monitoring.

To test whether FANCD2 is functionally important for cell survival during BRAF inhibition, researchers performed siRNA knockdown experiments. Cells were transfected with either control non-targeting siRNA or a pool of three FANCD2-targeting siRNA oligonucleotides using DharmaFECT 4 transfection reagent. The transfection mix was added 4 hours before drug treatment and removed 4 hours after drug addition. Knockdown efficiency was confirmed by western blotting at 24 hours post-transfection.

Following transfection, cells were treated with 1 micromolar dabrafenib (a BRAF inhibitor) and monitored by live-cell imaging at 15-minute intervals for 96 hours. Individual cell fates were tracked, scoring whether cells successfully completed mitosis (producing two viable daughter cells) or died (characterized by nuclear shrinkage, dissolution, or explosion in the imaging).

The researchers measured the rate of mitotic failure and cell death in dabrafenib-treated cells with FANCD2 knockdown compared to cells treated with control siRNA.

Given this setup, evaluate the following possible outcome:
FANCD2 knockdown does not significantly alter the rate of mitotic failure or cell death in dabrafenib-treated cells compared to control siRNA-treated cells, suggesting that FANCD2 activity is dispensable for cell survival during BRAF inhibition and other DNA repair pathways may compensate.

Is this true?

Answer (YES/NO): NO